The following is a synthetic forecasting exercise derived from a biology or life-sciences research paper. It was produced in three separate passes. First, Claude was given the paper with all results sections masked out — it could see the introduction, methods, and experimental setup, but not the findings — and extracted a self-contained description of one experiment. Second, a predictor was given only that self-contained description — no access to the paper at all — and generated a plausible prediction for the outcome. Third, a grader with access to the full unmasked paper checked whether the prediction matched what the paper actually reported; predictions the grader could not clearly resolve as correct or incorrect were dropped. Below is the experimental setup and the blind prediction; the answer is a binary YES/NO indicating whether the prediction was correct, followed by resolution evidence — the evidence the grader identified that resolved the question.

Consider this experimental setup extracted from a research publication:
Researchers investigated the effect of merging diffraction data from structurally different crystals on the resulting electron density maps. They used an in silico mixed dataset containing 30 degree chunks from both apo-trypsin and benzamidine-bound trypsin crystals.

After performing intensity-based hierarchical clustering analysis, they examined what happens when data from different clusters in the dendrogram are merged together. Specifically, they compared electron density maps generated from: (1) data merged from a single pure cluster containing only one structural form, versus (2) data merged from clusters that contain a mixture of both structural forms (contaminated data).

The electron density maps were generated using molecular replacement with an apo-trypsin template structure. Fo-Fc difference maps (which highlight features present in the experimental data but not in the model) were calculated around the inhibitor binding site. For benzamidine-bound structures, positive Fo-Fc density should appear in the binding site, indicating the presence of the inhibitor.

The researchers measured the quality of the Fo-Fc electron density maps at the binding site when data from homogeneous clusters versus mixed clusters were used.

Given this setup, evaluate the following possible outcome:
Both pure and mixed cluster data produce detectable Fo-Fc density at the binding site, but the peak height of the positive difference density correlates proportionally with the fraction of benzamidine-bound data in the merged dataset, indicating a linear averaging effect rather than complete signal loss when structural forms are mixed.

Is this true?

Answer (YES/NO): NO